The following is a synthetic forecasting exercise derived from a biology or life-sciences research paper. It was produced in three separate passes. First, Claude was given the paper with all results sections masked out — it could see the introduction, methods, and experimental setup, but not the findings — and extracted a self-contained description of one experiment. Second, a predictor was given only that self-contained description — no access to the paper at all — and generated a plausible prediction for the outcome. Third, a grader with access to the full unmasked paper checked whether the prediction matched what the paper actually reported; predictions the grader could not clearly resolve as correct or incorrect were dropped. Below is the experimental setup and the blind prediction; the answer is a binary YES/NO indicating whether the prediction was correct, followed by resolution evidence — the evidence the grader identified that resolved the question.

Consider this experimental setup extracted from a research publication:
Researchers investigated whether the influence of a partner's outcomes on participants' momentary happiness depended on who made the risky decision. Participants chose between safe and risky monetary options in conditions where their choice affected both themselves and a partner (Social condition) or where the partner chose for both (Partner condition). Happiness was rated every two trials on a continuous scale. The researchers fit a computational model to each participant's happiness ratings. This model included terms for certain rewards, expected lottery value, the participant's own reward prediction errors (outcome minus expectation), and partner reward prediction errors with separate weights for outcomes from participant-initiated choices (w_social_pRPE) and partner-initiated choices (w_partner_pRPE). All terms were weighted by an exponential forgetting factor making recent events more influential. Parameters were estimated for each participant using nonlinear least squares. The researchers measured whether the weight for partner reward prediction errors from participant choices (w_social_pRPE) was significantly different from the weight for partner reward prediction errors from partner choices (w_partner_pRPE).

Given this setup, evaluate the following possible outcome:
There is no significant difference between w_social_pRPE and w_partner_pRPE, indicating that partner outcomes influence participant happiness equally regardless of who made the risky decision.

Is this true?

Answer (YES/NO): NO